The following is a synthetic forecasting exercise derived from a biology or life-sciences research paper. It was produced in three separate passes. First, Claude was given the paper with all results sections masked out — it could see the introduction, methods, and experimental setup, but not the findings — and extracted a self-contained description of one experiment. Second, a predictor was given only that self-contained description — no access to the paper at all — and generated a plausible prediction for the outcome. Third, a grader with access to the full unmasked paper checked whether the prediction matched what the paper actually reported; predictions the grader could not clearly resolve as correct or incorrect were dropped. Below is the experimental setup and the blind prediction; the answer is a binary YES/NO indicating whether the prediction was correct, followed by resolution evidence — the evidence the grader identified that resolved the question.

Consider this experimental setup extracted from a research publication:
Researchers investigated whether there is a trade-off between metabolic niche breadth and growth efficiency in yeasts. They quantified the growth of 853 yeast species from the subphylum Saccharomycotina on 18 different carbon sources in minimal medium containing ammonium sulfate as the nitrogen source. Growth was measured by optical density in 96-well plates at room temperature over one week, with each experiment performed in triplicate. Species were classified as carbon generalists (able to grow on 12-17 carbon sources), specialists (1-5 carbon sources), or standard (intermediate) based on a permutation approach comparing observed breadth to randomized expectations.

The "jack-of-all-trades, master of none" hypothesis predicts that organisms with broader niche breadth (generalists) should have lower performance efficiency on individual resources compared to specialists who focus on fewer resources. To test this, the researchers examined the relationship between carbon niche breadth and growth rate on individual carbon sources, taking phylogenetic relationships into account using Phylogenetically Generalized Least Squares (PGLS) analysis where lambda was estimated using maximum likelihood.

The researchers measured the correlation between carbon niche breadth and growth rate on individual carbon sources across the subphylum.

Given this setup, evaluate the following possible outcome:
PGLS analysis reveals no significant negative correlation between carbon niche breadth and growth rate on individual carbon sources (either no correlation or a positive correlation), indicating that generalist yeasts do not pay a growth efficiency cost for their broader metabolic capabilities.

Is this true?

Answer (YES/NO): YES